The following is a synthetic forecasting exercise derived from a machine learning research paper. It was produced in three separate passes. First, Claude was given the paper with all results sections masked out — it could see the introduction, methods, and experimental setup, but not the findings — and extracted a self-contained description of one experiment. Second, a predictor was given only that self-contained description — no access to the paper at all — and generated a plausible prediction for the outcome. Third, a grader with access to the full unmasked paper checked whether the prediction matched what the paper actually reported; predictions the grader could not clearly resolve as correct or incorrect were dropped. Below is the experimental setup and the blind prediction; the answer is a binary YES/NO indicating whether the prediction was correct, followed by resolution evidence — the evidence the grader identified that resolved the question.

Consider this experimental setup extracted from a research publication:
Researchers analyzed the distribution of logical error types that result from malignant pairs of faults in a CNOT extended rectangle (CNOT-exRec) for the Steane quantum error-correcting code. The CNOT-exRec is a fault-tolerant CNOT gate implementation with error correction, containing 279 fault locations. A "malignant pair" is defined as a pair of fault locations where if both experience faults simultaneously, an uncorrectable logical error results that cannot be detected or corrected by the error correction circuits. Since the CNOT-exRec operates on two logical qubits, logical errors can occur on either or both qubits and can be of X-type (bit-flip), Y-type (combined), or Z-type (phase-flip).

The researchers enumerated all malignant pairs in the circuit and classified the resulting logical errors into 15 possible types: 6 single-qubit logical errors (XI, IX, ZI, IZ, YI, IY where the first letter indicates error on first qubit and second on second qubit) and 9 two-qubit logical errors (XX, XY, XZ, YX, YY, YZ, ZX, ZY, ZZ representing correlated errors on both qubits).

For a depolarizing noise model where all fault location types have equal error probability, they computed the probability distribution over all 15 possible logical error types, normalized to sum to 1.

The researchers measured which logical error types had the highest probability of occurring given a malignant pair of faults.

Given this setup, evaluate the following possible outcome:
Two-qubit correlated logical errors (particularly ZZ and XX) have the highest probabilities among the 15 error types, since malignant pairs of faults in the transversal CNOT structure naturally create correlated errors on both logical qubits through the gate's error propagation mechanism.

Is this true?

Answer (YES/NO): NO